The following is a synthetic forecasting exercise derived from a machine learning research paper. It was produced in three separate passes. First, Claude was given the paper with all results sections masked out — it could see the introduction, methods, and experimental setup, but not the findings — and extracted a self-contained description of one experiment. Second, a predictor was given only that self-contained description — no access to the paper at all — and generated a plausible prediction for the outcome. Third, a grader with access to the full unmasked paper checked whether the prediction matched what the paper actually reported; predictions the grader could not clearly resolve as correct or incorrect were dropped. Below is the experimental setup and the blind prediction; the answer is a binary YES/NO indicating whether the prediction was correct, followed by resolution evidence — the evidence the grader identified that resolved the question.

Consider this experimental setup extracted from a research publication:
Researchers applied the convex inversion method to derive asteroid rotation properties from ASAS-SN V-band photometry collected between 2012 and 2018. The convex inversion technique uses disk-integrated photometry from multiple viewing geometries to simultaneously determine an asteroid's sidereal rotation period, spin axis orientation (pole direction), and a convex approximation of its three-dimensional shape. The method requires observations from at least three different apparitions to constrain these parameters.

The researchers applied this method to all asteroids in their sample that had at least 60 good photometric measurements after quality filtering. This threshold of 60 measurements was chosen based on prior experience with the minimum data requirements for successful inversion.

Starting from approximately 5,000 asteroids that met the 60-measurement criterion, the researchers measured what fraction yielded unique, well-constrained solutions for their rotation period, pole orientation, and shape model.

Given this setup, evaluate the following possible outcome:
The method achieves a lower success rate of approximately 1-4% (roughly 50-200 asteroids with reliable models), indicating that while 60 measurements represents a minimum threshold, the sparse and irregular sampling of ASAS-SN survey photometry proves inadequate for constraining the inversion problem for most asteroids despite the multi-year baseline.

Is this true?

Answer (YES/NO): NO